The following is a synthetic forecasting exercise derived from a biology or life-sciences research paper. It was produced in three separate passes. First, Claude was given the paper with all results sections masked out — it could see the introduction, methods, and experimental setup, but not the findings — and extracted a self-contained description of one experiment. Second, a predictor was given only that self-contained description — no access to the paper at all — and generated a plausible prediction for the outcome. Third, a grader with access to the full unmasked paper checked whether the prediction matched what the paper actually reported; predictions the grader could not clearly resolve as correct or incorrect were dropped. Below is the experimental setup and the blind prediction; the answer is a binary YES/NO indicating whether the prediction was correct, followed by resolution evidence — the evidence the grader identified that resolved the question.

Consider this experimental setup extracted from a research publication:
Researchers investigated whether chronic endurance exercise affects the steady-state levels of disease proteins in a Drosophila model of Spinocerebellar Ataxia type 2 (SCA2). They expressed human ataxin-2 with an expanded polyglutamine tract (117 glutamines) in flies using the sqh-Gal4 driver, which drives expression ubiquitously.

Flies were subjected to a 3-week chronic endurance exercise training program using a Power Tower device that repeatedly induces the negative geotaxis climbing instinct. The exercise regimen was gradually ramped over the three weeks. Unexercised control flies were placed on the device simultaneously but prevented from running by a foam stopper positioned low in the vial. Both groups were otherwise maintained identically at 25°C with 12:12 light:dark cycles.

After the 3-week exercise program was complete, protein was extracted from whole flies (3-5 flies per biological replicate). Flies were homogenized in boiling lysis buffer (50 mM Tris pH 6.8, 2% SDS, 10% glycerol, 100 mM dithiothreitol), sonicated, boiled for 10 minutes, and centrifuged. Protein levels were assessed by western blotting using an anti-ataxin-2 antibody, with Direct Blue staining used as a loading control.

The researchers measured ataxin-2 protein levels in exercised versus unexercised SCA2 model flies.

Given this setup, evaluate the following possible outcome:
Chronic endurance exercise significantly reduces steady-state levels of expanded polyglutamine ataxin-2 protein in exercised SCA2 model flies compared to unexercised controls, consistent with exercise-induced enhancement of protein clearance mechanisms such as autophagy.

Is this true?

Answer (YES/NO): YES